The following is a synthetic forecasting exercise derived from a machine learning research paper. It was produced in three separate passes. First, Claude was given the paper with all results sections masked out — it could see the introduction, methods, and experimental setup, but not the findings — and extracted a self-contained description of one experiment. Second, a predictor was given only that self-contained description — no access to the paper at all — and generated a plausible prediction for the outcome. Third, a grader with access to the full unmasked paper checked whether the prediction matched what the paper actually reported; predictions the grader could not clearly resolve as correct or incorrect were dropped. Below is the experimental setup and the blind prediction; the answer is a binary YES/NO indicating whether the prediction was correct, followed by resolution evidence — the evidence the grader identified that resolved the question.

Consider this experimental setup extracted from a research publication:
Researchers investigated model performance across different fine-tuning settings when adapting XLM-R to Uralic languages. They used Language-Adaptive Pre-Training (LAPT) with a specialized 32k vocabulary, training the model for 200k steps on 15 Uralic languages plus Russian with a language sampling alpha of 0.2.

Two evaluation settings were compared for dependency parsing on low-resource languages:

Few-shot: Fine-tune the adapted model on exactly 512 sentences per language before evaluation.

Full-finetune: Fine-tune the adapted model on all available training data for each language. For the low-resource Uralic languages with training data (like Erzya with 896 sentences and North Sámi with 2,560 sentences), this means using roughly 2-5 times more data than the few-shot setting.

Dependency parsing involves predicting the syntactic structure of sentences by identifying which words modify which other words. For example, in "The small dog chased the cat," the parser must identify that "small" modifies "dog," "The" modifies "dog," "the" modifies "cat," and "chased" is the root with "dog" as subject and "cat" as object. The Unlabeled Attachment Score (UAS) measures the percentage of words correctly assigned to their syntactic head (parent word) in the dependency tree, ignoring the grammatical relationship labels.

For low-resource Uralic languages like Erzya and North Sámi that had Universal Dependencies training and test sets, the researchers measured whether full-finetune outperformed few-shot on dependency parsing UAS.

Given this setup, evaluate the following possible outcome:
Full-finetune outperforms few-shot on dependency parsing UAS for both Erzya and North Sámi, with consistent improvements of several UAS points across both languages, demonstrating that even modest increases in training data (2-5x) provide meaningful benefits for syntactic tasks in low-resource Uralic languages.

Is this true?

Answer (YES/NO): NO